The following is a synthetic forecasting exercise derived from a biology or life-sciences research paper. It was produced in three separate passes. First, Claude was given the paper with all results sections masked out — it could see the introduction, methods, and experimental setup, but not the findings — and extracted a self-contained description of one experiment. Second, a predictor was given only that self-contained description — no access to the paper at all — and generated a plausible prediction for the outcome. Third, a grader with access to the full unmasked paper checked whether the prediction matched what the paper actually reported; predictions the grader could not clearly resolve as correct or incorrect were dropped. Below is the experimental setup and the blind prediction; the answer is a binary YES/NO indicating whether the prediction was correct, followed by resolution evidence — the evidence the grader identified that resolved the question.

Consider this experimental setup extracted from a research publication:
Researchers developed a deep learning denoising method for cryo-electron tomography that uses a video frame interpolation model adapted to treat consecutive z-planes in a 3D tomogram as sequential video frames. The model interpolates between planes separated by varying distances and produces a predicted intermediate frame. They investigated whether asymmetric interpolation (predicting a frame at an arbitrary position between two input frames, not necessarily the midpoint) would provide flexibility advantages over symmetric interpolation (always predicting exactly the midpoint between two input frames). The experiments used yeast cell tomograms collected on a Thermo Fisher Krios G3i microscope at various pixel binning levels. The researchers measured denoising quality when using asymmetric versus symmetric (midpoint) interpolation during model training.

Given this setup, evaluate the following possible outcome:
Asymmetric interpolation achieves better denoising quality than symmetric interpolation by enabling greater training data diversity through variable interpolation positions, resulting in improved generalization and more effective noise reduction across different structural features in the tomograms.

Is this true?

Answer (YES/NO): NO